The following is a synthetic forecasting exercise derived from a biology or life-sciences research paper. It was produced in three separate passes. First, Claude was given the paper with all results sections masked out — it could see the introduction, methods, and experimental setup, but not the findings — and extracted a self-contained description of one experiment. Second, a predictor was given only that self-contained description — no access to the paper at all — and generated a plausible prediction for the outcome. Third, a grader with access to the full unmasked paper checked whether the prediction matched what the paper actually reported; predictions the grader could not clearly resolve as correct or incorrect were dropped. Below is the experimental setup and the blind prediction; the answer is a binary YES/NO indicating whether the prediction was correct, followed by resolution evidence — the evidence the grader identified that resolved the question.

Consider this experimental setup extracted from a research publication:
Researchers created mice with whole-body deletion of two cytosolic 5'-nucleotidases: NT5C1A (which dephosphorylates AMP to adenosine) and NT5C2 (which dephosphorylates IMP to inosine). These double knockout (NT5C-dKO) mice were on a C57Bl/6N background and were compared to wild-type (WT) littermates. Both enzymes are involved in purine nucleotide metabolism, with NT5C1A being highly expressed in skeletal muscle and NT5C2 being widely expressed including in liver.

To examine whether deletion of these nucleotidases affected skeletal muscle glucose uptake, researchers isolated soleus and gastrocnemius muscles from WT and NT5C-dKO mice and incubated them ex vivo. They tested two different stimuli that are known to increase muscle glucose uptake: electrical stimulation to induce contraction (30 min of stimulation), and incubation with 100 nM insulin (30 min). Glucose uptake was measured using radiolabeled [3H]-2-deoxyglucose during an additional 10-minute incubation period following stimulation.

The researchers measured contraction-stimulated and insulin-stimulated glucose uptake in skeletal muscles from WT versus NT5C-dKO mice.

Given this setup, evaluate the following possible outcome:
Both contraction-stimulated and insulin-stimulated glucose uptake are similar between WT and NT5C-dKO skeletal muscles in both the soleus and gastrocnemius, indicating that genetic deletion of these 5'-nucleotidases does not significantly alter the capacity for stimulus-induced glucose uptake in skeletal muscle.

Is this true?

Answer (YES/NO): NO